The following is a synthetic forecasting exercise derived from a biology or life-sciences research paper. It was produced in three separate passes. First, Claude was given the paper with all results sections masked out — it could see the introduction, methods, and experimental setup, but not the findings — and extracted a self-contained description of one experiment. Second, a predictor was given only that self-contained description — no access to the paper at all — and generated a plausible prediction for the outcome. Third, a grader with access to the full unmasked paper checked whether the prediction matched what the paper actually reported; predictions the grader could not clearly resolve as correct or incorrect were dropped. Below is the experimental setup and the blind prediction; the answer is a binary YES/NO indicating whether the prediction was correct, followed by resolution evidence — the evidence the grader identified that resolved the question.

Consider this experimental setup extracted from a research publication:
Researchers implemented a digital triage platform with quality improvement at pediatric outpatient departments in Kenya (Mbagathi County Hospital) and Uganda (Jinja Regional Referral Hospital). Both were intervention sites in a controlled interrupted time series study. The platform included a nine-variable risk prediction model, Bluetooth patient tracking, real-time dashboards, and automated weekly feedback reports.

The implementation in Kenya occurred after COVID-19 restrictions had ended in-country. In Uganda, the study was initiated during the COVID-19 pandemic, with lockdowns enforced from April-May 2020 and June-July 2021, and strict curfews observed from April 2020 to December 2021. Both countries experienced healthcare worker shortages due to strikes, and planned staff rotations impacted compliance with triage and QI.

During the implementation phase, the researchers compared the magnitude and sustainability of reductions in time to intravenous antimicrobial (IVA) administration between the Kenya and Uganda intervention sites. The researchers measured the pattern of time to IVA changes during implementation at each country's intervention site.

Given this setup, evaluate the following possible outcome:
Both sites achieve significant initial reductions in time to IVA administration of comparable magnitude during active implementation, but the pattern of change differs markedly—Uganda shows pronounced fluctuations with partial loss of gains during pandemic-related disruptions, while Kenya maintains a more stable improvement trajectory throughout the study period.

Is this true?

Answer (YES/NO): NO